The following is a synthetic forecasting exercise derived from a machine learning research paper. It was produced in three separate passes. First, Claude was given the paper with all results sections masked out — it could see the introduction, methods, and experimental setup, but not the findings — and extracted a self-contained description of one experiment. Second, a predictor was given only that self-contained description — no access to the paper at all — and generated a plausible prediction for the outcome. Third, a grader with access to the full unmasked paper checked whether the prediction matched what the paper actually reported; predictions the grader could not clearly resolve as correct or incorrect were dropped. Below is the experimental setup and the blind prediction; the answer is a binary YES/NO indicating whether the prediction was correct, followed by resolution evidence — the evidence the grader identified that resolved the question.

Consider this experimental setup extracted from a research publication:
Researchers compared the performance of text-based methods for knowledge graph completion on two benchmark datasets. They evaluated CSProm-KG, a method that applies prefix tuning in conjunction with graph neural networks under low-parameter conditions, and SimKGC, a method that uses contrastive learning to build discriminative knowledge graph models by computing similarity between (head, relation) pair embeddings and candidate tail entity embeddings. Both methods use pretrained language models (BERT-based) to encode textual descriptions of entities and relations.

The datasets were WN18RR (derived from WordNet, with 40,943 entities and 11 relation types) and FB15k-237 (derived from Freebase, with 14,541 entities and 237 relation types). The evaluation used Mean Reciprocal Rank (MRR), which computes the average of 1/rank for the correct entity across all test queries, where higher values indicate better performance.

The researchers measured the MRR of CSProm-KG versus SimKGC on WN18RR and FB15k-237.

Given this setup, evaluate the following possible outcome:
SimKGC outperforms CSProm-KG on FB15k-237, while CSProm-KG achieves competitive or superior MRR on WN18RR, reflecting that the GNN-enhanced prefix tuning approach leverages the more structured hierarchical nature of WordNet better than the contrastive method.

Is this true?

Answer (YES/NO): NO